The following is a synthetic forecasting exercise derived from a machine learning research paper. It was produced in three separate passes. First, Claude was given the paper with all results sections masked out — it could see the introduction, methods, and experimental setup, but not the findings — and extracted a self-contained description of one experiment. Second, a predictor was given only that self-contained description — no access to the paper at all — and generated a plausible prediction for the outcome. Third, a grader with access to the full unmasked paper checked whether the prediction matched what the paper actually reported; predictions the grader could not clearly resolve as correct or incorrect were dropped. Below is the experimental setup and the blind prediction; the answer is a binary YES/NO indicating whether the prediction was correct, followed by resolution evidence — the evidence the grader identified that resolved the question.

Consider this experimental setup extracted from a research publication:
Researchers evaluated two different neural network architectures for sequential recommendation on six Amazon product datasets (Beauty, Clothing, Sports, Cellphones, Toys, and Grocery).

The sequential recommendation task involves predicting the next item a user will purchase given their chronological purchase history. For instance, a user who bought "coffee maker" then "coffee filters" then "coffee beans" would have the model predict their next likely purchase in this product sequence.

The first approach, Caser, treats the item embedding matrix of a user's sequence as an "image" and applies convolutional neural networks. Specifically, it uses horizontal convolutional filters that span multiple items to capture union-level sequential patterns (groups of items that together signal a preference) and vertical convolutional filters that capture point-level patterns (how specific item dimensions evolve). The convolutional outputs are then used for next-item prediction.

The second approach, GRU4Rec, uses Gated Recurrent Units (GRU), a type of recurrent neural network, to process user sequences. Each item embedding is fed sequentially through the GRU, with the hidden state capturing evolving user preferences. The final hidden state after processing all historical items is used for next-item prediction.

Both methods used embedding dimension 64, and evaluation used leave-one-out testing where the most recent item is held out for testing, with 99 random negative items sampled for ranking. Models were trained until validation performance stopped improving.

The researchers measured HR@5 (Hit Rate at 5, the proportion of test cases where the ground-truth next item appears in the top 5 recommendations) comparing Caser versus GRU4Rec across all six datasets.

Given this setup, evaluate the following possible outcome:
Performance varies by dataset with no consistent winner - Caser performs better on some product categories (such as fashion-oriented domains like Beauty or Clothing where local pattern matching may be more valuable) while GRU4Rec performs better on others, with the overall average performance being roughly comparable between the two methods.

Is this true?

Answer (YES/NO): NO